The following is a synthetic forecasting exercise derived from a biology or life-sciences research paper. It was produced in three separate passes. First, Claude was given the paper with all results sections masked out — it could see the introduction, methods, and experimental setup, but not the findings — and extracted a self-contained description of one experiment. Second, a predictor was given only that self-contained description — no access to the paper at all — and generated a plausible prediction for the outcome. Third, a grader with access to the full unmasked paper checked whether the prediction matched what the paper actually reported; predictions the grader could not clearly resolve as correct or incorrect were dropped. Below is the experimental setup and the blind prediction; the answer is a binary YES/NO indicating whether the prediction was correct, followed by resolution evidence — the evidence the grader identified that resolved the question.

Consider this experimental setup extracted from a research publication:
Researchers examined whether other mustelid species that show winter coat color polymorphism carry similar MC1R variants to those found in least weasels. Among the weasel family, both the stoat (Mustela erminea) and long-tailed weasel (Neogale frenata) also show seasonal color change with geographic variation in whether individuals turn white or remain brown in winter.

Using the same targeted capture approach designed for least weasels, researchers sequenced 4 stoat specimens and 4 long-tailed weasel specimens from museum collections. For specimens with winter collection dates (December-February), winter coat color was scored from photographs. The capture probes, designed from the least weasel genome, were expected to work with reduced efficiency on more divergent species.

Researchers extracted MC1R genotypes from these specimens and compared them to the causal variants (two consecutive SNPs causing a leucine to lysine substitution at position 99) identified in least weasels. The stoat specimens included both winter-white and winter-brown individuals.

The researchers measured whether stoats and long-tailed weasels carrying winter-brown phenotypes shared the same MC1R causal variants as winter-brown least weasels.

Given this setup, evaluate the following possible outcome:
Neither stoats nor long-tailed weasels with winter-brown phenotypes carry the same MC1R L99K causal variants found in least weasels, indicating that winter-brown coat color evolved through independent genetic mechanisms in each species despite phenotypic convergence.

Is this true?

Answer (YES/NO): YES